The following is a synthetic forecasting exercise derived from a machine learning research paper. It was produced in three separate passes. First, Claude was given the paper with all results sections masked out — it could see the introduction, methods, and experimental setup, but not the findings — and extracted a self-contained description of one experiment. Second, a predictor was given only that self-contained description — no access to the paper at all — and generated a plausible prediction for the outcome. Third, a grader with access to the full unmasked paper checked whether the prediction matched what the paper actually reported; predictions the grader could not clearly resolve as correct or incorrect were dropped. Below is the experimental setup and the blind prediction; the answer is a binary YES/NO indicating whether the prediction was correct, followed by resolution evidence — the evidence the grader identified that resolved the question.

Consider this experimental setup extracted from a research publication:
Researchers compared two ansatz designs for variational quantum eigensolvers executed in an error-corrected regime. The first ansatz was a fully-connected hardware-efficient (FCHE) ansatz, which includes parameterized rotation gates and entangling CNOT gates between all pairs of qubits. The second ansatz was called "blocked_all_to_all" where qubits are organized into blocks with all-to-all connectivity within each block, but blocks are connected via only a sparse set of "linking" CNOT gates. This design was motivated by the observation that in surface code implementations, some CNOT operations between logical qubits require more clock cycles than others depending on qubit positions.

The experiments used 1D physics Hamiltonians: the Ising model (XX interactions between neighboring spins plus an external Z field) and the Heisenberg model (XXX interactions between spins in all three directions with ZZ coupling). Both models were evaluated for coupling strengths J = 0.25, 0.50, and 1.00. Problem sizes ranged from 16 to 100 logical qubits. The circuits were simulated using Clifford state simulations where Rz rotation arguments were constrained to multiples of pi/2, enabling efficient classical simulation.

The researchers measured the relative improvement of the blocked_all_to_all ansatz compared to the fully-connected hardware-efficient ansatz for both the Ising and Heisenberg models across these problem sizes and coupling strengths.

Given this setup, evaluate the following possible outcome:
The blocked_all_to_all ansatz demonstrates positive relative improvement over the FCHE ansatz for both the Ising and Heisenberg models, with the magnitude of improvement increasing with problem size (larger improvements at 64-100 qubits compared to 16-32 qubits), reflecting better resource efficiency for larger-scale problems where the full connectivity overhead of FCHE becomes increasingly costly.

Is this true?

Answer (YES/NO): NO